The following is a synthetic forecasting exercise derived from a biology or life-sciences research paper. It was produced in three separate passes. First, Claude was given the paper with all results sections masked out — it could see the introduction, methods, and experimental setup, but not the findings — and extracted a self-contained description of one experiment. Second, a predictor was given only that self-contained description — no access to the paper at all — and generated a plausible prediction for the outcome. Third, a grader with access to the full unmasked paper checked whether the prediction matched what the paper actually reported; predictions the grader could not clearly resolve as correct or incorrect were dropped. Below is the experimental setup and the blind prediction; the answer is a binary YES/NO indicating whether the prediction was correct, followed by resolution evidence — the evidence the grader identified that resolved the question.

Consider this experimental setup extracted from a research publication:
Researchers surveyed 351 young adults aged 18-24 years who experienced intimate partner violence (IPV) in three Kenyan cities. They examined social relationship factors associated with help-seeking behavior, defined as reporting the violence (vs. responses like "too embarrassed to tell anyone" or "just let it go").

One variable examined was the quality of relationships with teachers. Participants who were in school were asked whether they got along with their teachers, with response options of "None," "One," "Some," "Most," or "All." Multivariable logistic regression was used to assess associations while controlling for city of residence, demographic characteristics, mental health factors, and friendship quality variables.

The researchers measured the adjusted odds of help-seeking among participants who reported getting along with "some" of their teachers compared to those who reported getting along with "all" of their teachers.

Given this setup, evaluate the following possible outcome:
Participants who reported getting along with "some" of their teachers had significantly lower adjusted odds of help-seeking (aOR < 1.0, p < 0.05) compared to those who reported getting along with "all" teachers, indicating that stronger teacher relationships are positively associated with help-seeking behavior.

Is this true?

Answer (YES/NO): YES